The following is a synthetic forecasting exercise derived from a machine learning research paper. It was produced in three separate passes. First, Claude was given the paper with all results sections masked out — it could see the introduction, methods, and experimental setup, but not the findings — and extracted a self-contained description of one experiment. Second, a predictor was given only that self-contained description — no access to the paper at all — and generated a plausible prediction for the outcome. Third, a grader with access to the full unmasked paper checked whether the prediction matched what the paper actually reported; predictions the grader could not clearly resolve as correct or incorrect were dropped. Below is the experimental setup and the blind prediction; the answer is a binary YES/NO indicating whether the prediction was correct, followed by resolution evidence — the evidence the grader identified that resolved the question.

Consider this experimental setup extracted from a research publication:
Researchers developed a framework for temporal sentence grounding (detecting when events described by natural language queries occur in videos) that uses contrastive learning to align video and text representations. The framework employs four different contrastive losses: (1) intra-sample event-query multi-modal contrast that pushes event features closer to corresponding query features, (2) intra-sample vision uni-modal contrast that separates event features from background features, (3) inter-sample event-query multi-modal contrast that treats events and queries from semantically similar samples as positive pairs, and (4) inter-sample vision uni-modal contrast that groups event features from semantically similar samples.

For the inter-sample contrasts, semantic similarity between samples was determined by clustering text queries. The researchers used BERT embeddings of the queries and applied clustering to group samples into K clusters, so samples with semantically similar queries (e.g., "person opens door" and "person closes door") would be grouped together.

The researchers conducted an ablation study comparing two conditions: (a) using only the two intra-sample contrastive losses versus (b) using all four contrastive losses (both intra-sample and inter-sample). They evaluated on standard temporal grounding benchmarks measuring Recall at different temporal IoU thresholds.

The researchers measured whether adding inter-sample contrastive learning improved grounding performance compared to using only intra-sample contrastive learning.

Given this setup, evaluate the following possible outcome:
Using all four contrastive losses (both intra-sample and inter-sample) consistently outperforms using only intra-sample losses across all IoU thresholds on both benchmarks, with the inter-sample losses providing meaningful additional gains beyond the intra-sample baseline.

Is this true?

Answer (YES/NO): NO